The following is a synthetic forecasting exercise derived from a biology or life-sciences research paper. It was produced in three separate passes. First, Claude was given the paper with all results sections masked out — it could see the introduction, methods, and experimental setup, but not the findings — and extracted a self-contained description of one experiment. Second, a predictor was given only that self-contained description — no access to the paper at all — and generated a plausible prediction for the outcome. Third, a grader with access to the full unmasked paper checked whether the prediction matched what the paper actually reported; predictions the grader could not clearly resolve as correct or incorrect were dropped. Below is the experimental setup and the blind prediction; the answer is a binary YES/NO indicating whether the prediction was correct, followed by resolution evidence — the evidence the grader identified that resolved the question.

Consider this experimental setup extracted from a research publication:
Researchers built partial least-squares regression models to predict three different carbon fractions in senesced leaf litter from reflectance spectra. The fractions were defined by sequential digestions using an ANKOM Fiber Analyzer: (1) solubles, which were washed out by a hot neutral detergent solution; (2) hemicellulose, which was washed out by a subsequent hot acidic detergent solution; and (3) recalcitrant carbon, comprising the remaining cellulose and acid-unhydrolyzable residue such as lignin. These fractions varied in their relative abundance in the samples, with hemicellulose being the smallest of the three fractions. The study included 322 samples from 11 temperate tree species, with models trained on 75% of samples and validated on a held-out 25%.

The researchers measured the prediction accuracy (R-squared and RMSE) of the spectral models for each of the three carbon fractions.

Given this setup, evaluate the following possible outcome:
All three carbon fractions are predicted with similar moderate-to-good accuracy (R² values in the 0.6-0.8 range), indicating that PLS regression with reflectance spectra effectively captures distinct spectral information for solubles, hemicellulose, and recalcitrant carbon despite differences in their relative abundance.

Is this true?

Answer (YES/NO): NO